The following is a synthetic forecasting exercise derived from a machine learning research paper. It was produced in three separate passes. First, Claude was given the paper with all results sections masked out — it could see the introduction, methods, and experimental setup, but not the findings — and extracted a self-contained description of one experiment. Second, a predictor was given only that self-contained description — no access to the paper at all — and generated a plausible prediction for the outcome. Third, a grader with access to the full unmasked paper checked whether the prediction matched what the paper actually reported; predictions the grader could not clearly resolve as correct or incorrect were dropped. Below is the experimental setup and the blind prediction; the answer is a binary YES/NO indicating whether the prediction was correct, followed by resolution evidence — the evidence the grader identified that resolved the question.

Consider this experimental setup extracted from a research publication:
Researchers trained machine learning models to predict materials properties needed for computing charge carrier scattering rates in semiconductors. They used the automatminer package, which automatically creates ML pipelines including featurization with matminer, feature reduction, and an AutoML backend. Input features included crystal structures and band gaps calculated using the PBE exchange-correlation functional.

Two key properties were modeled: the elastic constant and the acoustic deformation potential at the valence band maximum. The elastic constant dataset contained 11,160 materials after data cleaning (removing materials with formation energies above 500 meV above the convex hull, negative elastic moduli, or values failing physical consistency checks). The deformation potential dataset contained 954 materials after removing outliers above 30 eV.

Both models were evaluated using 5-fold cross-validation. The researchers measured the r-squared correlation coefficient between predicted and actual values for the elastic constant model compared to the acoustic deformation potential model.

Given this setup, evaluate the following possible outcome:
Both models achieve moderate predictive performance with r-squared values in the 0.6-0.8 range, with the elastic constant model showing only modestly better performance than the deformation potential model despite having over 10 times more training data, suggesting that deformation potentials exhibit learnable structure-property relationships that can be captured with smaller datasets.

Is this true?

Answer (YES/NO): NO